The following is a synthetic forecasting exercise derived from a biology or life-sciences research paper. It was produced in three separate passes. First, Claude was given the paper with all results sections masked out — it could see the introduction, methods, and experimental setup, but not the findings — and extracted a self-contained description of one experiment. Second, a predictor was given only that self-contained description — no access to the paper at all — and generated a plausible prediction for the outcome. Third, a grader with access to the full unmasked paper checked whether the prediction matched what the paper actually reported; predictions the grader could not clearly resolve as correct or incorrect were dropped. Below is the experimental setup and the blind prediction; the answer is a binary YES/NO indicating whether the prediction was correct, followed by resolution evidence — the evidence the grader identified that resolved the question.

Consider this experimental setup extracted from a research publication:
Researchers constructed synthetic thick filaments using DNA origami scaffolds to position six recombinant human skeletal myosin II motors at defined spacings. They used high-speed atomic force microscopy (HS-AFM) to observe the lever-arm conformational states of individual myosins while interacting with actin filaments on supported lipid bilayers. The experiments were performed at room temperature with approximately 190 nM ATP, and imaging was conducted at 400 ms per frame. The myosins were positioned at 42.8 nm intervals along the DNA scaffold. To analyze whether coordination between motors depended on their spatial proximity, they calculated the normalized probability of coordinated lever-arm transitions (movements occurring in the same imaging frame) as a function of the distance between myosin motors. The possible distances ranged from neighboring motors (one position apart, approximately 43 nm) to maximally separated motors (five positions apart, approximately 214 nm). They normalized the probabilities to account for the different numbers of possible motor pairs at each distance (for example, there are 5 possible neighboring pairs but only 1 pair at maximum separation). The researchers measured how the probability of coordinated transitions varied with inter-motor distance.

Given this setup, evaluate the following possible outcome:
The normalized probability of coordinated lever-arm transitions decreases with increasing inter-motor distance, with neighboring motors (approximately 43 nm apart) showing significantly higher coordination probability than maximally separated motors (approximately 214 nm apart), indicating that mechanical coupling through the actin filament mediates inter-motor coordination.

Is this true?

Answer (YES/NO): YES